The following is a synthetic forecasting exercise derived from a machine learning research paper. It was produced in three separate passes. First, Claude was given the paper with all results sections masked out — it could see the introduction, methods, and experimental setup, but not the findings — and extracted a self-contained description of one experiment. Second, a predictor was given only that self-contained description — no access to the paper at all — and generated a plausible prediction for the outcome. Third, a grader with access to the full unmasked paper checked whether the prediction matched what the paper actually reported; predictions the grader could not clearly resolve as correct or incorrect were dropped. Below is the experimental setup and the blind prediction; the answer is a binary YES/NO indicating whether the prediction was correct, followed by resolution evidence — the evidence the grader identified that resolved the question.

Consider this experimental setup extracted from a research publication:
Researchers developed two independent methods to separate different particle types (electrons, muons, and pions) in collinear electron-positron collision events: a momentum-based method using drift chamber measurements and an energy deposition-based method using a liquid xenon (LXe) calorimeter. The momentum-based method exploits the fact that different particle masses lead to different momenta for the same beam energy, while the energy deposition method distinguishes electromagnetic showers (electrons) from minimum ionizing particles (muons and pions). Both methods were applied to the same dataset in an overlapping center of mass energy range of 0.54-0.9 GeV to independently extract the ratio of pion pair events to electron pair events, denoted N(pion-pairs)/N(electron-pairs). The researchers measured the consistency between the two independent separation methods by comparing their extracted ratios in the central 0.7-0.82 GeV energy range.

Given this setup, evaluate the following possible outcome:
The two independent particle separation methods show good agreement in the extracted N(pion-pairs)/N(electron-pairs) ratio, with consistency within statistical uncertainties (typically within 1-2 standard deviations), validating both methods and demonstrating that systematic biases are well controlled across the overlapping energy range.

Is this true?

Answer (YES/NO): NO